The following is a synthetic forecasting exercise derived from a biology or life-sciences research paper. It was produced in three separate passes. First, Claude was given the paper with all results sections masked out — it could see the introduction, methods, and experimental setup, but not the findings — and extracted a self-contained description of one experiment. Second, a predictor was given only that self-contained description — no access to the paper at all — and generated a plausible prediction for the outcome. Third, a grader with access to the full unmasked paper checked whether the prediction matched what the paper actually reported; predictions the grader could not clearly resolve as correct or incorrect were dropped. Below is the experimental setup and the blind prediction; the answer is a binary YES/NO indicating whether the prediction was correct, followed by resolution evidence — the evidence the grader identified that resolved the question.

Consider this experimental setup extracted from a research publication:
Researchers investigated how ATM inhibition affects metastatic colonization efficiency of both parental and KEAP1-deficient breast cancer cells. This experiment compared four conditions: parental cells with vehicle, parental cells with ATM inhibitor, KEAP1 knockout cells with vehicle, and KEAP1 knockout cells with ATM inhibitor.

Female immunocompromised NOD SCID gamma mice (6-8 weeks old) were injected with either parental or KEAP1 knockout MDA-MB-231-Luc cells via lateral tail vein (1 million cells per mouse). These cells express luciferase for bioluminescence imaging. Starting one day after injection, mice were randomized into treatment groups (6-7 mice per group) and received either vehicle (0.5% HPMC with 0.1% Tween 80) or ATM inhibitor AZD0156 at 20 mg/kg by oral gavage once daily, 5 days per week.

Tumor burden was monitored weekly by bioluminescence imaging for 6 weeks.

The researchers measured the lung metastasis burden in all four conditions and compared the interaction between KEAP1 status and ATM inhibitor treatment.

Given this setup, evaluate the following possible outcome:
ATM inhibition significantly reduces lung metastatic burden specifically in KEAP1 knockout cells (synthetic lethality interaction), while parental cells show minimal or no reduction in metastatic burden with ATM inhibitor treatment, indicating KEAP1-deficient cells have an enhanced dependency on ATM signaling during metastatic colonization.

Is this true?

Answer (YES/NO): YES